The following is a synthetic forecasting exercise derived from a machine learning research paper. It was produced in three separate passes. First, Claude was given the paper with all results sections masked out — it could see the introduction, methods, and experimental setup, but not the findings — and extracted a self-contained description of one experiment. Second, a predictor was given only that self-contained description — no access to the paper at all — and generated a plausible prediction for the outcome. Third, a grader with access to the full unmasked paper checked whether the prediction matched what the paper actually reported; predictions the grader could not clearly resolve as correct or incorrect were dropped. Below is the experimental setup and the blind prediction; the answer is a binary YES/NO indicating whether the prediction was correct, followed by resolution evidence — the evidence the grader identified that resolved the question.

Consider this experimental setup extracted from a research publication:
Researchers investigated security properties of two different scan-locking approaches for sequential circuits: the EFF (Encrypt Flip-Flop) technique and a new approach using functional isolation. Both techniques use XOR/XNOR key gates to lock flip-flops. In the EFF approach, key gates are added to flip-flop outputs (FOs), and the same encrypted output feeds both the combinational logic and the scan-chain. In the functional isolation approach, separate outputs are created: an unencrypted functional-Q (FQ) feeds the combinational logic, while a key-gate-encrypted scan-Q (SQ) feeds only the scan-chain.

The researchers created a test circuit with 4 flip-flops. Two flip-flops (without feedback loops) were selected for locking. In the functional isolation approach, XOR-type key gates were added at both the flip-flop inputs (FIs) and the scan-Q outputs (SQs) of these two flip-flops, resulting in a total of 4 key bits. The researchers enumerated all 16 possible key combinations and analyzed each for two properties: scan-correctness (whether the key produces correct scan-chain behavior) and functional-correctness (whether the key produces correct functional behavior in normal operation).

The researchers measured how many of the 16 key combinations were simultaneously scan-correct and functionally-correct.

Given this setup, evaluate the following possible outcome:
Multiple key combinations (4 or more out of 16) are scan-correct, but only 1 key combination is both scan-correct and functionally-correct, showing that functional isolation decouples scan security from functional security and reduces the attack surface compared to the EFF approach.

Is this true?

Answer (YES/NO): YES